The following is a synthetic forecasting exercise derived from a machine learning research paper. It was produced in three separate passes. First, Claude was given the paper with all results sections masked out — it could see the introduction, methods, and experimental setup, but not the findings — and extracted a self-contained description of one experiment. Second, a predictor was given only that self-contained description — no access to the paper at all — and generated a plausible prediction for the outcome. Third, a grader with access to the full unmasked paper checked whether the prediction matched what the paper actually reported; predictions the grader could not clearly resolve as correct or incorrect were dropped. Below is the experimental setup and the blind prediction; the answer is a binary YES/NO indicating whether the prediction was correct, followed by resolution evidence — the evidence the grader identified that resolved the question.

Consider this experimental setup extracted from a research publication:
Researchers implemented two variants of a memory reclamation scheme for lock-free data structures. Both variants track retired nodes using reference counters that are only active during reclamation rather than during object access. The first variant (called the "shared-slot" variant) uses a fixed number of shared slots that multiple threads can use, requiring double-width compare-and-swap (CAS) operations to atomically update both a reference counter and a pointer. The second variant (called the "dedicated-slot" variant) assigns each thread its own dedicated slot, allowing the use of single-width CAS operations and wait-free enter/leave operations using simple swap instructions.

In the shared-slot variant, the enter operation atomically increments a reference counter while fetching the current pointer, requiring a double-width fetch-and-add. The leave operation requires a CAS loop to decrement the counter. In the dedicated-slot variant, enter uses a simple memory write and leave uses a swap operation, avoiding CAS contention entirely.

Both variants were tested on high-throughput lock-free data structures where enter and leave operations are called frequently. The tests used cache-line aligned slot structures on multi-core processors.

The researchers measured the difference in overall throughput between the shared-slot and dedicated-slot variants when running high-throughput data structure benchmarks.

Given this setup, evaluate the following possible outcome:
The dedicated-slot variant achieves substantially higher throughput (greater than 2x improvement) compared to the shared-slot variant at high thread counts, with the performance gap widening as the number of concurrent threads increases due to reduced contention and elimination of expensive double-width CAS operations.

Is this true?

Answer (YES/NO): NO